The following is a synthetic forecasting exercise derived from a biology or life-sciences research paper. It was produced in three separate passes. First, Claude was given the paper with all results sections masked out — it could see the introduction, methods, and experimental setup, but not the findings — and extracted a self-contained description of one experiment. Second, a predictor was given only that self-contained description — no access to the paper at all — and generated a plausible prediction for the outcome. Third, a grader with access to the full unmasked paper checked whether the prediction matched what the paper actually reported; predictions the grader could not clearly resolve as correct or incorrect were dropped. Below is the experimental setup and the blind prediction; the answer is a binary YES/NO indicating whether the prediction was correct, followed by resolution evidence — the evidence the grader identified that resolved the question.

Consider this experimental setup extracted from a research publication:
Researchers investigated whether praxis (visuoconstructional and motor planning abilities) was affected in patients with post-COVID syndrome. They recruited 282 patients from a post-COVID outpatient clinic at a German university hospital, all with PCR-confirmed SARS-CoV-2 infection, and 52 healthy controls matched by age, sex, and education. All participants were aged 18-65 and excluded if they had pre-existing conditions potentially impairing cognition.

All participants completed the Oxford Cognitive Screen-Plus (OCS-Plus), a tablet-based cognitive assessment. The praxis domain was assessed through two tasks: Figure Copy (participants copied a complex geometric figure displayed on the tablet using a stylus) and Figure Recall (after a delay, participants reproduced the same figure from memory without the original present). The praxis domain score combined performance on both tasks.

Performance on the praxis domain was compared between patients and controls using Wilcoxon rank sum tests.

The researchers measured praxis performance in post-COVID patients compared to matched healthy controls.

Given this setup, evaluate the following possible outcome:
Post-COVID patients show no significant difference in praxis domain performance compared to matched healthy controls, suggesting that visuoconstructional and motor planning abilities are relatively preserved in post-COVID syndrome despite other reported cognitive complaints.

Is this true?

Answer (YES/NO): YES